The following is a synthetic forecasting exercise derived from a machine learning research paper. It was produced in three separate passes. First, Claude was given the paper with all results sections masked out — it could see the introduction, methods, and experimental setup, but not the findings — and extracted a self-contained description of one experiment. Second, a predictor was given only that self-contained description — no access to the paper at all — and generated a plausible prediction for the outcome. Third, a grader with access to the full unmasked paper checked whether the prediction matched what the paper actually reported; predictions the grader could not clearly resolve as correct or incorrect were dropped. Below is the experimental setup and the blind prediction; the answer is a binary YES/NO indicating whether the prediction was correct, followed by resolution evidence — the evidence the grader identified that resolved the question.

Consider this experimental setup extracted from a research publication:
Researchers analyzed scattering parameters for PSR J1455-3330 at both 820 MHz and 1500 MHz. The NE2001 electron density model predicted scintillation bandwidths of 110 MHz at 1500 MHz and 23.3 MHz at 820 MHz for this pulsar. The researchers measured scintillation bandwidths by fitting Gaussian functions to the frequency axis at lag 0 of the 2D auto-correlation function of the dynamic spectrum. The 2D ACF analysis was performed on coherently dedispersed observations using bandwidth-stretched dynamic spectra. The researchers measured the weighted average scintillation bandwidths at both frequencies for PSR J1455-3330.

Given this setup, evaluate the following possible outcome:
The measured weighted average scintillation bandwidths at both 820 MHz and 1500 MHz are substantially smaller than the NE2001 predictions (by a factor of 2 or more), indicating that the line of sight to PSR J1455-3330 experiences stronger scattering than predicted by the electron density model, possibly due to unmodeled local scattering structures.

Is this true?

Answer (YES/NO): YES